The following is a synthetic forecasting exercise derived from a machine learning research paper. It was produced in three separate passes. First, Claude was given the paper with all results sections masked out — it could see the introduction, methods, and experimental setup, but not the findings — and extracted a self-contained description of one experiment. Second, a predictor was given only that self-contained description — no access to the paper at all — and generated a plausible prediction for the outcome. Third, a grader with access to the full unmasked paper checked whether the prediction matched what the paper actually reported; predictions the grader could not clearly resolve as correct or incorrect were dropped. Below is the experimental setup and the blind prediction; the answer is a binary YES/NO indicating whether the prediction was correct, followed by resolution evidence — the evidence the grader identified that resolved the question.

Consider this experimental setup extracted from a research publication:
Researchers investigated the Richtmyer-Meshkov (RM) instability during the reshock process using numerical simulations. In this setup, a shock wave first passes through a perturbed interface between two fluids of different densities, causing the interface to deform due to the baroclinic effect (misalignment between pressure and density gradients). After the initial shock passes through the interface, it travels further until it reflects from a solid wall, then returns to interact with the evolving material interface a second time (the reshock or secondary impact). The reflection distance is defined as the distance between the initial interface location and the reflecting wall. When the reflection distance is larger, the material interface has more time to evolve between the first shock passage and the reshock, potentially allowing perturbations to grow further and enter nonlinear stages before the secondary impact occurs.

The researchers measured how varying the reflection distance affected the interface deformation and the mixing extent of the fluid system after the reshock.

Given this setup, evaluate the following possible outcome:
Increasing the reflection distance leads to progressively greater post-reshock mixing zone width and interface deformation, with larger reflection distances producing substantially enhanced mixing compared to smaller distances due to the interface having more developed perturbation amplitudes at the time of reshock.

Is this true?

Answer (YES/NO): YES